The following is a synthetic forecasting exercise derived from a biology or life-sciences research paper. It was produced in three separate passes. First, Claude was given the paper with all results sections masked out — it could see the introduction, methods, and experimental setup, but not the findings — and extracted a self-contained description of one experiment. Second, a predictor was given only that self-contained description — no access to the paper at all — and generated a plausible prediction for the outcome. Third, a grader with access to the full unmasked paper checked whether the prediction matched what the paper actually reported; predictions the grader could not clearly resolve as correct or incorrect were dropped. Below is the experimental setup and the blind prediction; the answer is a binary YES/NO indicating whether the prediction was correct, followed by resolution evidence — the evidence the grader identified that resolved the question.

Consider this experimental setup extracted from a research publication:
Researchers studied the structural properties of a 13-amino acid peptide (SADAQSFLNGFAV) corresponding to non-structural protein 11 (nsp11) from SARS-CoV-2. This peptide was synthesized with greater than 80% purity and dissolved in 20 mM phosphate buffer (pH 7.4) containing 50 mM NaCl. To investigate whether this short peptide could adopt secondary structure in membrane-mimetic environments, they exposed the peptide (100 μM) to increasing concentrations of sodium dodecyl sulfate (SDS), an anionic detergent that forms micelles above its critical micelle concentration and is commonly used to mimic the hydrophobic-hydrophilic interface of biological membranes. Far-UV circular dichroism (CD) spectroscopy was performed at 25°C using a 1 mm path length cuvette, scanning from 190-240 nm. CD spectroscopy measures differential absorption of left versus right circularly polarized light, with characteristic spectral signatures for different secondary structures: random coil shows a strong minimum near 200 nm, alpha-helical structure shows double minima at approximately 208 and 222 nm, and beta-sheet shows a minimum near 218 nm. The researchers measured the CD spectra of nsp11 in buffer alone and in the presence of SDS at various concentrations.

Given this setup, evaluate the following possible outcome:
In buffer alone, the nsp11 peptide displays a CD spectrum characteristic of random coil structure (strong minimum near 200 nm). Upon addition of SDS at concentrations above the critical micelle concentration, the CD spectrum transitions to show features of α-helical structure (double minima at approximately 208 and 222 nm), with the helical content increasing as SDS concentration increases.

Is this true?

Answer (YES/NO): YES